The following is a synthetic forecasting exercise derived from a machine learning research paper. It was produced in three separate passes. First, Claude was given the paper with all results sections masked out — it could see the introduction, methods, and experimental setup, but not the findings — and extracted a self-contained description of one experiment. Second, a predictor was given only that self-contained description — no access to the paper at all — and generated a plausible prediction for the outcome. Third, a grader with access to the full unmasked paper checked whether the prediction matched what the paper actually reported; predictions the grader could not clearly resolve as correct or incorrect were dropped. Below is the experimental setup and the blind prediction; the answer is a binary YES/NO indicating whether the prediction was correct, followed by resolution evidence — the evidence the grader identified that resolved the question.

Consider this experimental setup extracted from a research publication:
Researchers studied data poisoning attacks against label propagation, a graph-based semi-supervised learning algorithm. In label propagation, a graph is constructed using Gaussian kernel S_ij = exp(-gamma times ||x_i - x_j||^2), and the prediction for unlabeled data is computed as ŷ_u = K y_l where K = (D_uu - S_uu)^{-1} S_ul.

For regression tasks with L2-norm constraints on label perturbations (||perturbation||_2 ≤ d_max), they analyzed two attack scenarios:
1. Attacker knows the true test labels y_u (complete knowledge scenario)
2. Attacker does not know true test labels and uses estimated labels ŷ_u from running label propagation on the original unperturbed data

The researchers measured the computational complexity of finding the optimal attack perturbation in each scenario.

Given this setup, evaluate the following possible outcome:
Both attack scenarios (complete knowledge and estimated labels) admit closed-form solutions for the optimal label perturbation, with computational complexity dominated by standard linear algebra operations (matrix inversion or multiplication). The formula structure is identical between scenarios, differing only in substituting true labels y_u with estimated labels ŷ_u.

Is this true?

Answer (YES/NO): NO